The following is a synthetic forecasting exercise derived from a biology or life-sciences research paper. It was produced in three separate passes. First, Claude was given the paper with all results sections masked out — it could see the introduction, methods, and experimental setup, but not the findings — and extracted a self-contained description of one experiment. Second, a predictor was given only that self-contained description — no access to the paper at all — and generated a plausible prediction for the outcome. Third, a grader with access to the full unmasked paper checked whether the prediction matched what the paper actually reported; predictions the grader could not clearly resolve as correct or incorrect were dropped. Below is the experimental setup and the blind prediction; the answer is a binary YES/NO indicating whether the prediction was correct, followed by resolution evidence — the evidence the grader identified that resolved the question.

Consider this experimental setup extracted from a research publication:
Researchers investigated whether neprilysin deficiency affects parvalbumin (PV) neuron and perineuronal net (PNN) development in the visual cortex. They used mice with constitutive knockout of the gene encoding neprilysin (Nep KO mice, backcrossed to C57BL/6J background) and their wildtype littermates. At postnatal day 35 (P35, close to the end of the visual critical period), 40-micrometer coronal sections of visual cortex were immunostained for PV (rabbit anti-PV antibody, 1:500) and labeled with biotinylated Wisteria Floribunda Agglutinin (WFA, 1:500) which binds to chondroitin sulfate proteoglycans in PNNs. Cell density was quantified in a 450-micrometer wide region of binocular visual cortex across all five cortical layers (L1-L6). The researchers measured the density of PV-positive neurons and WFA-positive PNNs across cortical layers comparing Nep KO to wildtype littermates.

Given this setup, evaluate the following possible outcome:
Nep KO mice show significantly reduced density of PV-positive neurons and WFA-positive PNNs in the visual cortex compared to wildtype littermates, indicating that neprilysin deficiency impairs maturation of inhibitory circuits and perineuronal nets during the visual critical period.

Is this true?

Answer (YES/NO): NO